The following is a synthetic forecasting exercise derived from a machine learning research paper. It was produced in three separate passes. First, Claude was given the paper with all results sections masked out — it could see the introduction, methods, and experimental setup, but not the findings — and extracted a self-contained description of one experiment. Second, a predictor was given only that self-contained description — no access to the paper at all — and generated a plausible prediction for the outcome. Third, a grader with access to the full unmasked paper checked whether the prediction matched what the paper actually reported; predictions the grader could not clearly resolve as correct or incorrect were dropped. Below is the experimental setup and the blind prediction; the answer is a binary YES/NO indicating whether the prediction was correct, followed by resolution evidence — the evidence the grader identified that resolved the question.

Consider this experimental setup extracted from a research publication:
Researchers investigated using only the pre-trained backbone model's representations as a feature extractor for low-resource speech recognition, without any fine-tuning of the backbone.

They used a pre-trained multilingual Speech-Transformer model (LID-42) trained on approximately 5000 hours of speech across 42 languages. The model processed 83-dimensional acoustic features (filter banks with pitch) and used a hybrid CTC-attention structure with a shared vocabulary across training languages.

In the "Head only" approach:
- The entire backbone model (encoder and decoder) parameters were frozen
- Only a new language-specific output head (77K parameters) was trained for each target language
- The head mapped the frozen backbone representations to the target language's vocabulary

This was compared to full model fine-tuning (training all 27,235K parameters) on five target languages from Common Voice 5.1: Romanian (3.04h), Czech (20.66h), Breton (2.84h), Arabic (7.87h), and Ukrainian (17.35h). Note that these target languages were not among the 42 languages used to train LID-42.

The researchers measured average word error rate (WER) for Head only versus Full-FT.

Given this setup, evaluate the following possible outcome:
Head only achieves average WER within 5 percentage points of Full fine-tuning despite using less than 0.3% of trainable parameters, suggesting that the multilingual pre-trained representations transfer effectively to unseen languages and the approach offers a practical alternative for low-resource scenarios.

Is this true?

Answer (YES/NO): NO